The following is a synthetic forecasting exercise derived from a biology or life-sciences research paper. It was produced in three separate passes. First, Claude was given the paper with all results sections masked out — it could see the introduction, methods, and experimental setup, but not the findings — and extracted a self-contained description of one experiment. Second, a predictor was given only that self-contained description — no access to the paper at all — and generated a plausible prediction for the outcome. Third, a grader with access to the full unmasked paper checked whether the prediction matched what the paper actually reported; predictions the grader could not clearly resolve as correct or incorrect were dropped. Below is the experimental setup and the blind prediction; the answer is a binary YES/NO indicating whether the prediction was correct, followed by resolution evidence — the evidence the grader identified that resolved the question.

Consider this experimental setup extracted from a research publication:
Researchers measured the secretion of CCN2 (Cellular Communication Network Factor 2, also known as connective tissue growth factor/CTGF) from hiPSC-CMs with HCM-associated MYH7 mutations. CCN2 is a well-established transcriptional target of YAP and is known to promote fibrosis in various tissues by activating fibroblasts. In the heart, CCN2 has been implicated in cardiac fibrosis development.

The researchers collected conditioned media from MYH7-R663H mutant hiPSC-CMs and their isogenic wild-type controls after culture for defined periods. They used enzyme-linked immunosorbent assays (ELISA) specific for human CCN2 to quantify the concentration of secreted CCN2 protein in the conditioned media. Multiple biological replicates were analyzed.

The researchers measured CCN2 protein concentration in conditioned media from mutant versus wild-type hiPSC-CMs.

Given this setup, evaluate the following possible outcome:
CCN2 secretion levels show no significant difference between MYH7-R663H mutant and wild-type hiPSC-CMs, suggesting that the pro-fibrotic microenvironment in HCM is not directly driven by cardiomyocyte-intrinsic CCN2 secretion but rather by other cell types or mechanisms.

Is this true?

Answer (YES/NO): NO